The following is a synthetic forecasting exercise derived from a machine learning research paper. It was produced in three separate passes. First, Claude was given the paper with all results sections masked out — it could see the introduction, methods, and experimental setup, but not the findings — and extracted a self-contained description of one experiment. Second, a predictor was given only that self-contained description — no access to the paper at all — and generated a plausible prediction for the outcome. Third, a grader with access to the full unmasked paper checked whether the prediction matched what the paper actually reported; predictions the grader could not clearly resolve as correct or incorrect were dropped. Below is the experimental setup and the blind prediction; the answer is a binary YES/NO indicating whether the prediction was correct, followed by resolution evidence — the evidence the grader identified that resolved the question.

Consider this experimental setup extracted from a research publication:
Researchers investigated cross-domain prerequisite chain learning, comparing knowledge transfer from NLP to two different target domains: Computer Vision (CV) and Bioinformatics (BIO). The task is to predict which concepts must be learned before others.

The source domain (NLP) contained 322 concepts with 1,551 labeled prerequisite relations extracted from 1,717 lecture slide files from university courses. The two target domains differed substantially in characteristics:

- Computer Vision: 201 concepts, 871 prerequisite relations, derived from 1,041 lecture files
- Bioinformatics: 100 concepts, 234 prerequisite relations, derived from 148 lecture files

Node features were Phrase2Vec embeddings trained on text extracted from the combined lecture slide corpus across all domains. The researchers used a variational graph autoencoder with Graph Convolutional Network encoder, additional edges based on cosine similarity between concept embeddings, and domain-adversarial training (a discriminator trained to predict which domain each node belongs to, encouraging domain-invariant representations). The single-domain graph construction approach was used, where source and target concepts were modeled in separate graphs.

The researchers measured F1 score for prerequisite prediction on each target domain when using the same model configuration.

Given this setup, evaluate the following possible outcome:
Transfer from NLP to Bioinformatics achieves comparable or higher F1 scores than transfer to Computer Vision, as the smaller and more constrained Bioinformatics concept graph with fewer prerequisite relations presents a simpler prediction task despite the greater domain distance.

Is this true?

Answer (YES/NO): YES